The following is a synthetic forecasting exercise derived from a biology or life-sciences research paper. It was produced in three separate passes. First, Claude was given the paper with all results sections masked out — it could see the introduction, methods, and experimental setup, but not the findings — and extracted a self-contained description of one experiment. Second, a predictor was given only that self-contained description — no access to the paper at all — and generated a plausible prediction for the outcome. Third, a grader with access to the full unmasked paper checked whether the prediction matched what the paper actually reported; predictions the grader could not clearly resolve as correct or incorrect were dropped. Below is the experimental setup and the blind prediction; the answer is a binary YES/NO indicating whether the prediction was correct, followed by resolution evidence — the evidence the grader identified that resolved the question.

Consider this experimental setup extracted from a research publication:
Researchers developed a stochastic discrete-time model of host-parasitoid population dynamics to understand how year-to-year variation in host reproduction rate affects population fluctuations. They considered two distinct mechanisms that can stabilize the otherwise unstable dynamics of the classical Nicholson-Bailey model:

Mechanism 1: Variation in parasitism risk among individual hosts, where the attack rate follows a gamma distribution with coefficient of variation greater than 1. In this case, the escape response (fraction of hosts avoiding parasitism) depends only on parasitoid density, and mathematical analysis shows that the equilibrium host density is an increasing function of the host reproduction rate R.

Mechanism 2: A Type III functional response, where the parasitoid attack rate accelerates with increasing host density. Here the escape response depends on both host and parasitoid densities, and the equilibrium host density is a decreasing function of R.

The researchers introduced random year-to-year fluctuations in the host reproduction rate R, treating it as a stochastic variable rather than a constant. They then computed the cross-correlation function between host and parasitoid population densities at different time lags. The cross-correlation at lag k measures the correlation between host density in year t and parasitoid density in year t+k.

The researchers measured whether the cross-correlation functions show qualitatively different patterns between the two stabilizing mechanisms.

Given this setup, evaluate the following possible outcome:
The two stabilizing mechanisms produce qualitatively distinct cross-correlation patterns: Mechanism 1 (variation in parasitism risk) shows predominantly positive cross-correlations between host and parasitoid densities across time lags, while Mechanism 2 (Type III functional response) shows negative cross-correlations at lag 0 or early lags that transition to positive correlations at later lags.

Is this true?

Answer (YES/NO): NO